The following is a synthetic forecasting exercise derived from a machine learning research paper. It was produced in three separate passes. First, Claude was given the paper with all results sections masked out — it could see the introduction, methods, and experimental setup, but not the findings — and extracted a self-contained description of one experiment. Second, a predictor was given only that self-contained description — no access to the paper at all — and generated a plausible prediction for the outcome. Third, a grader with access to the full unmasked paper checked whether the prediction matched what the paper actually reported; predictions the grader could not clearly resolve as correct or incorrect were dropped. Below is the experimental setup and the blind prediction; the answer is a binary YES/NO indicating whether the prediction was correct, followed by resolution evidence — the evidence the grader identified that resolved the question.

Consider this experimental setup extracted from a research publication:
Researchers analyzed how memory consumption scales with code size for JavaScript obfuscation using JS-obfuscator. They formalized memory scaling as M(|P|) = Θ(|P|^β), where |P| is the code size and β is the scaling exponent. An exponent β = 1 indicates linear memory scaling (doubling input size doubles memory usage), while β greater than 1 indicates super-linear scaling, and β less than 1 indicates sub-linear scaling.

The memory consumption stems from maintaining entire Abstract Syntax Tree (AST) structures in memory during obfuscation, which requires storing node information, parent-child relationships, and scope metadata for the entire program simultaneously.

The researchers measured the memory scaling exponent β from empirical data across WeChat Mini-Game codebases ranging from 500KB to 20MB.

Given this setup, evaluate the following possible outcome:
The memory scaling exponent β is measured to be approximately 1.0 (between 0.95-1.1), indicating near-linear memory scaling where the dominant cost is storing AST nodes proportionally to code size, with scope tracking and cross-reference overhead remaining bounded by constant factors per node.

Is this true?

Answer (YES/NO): NO